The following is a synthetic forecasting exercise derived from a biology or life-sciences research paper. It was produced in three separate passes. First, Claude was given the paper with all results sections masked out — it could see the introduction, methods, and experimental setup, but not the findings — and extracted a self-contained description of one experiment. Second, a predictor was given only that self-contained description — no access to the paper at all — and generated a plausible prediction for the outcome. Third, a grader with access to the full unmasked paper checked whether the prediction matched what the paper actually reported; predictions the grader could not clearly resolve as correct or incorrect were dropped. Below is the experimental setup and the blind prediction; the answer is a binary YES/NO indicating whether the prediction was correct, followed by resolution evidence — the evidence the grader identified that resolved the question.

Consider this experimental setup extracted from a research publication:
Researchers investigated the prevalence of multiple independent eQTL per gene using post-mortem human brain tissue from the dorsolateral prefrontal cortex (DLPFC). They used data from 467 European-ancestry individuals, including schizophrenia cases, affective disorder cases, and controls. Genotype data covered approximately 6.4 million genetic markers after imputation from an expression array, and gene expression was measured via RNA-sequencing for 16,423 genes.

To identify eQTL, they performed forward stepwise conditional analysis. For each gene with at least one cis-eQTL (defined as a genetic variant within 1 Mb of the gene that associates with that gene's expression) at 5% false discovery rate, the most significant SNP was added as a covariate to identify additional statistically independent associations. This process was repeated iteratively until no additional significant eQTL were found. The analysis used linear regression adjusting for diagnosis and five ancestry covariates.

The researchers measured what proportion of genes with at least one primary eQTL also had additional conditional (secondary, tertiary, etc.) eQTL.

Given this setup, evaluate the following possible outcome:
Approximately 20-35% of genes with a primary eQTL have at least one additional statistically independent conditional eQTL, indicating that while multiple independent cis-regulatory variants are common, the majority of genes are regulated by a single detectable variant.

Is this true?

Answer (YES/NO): NO